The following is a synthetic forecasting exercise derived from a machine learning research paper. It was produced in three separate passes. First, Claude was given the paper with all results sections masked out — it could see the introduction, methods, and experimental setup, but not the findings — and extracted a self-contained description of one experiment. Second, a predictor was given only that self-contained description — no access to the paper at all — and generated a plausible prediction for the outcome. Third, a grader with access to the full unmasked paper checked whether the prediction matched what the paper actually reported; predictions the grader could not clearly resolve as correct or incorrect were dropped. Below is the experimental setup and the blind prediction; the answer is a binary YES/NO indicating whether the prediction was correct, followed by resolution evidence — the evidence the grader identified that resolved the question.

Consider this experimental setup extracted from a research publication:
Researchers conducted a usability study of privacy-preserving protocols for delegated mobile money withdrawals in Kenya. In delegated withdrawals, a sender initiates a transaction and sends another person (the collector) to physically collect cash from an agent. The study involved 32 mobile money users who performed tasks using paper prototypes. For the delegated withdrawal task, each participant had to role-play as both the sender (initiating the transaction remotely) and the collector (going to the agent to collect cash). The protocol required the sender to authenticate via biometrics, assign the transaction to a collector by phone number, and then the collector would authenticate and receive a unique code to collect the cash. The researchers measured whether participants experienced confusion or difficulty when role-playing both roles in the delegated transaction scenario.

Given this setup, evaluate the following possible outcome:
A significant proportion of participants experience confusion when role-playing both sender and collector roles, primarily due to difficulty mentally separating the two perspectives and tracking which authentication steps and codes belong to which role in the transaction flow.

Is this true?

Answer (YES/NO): NO